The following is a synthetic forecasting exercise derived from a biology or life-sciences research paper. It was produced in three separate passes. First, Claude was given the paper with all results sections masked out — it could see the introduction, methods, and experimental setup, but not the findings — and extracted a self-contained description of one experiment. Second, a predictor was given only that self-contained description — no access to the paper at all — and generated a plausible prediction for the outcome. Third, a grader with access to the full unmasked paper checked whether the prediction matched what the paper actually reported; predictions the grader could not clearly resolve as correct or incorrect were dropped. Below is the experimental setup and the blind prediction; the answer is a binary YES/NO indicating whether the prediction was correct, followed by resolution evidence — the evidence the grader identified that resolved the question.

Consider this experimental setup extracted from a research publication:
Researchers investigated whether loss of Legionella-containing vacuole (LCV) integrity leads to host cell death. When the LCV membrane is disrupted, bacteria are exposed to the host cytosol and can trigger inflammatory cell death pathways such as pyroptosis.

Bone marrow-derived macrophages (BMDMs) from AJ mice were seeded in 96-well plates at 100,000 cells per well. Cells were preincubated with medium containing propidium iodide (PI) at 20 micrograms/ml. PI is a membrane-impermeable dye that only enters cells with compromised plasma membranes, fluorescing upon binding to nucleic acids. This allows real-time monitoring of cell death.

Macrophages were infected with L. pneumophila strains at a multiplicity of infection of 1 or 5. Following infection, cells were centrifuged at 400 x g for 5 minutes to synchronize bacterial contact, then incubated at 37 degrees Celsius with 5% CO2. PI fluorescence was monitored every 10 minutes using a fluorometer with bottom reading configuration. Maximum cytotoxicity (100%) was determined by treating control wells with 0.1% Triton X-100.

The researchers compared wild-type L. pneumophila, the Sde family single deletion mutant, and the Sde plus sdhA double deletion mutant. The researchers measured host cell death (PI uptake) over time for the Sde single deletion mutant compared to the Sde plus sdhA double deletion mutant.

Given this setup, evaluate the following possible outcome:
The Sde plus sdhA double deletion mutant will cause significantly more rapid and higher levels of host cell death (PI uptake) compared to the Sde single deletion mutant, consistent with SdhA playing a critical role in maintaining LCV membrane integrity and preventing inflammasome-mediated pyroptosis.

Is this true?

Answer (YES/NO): YES